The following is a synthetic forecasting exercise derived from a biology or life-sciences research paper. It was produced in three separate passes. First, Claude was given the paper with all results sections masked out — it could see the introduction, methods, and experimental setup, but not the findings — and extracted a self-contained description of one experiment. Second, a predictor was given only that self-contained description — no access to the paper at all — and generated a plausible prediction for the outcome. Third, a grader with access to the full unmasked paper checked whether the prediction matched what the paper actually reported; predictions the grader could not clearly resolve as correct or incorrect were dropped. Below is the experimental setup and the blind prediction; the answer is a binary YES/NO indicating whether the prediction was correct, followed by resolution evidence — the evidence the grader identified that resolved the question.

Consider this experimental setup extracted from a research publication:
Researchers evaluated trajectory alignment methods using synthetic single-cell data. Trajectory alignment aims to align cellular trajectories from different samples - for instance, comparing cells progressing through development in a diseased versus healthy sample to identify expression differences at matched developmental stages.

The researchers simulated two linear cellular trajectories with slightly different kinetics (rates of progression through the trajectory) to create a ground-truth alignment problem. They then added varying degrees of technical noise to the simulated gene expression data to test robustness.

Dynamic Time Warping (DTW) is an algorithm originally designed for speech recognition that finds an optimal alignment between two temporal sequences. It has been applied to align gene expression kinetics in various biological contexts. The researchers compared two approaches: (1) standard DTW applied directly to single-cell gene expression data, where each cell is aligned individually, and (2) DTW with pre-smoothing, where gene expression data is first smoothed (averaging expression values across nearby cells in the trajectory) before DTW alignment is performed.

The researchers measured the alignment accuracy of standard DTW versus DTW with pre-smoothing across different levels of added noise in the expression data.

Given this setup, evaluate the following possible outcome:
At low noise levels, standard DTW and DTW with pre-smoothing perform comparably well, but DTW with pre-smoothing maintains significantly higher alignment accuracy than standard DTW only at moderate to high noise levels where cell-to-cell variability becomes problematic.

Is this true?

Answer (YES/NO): NO